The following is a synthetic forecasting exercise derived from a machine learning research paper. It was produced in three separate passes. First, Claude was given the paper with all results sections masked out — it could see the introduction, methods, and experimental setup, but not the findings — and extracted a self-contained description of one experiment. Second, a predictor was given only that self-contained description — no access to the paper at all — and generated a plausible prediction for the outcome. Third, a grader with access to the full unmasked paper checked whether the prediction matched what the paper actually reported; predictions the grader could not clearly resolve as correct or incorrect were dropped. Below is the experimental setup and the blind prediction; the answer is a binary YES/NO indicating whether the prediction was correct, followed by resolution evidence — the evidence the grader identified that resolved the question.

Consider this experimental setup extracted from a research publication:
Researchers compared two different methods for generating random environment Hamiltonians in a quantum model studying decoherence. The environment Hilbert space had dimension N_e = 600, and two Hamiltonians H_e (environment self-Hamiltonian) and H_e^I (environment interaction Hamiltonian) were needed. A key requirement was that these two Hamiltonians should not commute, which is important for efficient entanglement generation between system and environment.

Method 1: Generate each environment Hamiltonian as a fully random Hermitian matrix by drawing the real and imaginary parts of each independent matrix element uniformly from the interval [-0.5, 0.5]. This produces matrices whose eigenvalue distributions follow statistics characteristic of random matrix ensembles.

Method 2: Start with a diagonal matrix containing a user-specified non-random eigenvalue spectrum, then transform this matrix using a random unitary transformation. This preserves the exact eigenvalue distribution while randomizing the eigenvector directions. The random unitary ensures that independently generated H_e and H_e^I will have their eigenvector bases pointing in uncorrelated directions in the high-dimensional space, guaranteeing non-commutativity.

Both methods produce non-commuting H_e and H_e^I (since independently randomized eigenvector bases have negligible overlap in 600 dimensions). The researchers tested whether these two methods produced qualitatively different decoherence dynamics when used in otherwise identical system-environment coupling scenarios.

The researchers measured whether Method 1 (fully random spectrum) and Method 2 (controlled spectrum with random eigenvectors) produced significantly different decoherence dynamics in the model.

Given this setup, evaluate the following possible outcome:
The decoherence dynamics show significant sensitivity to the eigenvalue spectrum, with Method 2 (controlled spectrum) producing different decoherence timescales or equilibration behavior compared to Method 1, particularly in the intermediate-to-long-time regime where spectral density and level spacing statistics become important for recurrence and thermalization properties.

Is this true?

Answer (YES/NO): NO